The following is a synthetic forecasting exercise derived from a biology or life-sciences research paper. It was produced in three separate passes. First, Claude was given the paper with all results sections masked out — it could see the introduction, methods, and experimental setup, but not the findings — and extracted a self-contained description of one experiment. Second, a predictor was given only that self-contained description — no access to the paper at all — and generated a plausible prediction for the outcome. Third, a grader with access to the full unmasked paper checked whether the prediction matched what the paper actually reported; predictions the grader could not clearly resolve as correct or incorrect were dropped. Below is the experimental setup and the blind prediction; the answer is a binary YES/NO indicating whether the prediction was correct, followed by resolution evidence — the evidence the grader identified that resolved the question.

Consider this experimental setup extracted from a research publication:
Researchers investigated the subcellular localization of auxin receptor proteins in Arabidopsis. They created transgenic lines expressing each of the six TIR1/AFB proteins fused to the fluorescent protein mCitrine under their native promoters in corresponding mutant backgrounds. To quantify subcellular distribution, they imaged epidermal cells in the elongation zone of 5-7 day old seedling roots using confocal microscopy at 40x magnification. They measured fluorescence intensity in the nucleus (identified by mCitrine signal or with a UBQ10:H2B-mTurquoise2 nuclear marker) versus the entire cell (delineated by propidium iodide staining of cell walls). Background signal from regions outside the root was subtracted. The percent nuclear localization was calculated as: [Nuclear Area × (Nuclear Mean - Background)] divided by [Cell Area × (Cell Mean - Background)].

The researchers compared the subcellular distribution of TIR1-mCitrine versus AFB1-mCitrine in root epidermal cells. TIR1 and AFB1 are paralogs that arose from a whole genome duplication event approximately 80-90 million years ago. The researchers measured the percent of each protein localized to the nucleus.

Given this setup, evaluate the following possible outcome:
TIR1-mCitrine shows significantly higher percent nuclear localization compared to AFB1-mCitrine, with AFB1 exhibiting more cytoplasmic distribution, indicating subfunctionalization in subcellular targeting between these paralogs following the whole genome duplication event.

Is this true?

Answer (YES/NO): YES